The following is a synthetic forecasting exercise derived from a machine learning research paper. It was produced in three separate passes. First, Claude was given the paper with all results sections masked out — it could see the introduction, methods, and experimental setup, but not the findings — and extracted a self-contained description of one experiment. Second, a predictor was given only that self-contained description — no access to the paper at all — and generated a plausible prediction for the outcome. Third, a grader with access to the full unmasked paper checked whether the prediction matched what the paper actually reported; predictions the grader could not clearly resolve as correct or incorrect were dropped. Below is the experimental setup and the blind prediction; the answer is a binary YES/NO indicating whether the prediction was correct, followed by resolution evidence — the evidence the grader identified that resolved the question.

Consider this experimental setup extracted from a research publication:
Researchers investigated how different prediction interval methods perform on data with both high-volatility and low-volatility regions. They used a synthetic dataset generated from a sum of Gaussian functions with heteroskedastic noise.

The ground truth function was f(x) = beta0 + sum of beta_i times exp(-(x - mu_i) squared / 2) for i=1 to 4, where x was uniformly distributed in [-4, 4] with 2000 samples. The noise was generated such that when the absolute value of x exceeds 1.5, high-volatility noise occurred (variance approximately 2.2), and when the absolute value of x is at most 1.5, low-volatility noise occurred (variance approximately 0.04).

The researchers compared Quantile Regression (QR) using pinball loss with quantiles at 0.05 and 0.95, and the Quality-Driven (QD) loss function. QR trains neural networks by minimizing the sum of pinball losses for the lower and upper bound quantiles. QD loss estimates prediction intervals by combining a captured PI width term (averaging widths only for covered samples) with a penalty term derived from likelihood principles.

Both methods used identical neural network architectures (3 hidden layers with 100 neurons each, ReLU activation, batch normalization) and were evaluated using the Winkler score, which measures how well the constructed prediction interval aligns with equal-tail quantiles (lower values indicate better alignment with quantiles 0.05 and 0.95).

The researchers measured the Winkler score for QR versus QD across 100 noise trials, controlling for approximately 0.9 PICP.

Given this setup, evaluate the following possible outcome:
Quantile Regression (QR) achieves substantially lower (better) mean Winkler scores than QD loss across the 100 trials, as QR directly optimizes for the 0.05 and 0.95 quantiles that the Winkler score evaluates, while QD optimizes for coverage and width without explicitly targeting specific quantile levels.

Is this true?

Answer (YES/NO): YES